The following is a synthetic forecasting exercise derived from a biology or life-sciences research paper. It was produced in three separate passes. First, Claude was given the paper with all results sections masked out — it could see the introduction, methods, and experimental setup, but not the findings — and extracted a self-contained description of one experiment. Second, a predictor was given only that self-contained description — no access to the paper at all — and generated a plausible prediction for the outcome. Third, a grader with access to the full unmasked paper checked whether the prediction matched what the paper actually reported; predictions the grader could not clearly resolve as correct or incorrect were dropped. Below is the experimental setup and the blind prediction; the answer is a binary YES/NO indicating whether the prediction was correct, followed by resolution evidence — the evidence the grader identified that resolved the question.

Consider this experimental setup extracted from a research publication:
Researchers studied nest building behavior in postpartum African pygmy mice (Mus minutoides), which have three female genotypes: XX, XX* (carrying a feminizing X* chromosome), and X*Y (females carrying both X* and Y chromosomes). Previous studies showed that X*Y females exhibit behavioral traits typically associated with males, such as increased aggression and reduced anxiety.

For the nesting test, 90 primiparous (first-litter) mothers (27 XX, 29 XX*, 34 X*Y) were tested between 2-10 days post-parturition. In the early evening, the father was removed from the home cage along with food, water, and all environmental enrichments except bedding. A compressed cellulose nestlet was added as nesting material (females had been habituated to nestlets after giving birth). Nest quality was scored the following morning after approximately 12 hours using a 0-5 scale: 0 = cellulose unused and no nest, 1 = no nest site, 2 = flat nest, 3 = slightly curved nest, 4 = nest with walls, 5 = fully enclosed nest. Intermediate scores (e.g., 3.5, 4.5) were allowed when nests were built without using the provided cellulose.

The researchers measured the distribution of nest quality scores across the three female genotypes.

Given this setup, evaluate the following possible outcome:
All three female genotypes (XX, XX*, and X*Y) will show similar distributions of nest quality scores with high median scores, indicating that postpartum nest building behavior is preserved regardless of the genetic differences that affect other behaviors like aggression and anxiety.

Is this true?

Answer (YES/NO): NO